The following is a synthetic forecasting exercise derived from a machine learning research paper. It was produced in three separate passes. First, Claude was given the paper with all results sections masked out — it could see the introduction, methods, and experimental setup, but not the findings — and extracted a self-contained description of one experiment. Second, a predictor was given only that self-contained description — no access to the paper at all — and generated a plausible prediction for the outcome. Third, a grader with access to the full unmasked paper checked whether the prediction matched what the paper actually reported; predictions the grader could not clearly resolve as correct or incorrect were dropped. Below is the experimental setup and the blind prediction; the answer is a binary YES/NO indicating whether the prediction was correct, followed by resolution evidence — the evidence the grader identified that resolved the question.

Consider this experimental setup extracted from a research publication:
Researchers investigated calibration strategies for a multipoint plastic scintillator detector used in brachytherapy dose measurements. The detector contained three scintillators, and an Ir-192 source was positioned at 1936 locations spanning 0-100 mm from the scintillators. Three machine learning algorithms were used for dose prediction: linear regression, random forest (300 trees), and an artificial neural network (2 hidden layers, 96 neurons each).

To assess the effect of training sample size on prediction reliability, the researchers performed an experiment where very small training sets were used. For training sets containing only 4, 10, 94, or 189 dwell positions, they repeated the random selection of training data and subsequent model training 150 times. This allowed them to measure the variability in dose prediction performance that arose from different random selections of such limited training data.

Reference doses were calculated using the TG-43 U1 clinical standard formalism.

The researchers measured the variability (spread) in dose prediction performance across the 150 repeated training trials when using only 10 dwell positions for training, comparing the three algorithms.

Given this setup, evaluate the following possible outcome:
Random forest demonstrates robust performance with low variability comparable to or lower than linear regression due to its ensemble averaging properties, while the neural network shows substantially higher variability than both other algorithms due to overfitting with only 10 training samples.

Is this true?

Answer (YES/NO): NO